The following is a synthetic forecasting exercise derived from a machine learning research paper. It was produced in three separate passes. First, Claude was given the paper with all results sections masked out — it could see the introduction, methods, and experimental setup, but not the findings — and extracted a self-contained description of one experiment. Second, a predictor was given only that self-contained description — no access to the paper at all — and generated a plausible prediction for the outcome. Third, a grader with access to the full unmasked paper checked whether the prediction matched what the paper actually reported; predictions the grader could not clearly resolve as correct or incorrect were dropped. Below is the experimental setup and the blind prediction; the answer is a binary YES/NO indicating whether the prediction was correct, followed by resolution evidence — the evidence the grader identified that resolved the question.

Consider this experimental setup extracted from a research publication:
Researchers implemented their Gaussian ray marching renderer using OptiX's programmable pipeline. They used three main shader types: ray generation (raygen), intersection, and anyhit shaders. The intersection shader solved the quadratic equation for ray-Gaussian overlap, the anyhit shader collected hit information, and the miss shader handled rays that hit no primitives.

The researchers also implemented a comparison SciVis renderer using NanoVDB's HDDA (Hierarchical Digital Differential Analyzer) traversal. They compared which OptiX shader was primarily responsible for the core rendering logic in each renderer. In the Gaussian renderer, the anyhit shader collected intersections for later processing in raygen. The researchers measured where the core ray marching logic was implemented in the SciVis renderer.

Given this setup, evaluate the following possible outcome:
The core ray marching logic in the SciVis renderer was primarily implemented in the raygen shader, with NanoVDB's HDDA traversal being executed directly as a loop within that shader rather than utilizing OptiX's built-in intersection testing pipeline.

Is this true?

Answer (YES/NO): NO